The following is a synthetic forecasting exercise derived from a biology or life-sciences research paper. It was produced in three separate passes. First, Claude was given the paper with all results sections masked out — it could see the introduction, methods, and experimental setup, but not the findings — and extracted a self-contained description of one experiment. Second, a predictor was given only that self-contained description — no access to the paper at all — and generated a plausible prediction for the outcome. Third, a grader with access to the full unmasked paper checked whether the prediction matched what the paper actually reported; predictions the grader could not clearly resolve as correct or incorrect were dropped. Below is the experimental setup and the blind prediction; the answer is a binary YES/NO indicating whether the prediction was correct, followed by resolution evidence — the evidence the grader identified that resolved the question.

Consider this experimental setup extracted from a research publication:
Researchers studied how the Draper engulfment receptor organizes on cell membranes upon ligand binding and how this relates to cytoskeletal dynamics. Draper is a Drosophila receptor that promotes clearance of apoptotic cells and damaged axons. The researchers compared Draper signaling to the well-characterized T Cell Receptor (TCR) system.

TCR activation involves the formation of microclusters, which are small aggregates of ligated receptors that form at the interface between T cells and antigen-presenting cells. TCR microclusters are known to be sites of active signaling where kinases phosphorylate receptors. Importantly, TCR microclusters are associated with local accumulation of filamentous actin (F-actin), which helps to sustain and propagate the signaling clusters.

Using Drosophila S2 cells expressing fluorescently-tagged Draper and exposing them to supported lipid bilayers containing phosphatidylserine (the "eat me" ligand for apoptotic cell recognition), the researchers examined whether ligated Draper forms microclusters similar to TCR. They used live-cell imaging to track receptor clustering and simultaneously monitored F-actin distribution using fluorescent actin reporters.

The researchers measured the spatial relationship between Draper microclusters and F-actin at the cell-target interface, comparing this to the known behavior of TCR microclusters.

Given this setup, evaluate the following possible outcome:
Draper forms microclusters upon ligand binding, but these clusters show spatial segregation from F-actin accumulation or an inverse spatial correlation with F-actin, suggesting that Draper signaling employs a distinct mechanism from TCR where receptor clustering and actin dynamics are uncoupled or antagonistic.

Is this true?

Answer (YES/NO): YES